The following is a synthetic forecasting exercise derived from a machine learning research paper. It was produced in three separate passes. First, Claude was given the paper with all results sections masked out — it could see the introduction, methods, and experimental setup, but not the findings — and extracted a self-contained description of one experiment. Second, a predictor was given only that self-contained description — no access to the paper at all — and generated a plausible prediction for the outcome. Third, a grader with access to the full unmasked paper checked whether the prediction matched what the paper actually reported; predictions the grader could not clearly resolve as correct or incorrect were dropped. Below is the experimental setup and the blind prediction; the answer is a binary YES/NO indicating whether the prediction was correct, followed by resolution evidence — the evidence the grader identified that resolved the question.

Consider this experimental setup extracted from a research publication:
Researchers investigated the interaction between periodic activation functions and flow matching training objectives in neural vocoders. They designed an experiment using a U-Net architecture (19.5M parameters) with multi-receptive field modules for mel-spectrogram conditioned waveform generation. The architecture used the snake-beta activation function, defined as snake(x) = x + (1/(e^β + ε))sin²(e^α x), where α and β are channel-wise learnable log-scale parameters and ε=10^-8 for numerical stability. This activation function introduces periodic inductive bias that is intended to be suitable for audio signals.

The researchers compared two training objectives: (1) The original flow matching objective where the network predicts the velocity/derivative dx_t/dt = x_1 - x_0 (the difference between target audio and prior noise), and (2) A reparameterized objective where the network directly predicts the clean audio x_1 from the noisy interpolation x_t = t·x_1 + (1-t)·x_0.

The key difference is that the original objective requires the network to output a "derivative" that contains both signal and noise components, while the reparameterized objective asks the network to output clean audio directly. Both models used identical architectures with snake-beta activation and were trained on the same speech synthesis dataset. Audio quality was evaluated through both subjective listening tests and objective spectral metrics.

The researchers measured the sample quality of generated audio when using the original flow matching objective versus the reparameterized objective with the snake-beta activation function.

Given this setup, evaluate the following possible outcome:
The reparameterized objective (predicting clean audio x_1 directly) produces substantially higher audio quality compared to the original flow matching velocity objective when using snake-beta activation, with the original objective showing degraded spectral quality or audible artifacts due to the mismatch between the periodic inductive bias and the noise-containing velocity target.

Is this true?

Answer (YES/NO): YES